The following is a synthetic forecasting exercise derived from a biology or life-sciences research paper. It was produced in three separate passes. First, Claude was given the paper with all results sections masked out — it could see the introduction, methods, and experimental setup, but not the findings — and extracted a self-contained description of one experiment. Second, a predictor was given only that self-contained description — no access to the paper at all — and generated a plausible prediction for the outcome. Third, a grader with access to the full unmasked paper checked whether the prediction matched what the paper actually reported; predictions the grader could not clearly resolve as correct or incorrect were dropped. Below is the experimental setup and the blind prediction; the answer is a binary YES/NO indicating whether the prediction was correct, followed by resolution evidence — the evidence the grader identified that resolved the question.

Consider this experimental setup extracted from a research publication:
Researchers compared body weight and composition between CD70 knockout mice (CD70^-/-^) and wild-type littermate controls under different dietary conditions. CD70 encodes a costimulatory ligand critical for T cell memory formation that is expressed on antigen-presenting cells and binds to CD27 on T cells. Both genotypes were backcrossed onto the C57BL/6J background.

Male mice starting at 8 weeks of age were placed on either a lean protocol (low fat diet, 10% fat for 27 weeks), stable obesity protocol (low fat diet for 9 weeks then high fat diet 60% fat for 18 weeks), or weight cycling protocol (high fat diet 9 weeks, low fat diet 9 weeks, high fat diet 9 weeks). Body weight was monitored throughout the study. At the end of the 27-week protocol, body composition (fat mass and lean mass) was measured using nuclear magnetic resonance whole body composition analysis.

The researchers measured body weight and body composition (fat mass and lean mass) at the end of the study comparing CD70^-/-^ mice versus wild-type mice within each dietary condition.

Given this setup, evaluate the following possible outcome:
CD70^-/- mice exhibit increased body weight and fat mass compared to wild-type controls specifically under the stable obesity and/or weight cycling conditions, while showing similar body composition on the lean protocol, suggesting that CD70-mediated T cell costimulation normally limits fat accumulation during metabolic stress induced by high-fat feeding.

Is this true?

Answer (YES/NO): NO